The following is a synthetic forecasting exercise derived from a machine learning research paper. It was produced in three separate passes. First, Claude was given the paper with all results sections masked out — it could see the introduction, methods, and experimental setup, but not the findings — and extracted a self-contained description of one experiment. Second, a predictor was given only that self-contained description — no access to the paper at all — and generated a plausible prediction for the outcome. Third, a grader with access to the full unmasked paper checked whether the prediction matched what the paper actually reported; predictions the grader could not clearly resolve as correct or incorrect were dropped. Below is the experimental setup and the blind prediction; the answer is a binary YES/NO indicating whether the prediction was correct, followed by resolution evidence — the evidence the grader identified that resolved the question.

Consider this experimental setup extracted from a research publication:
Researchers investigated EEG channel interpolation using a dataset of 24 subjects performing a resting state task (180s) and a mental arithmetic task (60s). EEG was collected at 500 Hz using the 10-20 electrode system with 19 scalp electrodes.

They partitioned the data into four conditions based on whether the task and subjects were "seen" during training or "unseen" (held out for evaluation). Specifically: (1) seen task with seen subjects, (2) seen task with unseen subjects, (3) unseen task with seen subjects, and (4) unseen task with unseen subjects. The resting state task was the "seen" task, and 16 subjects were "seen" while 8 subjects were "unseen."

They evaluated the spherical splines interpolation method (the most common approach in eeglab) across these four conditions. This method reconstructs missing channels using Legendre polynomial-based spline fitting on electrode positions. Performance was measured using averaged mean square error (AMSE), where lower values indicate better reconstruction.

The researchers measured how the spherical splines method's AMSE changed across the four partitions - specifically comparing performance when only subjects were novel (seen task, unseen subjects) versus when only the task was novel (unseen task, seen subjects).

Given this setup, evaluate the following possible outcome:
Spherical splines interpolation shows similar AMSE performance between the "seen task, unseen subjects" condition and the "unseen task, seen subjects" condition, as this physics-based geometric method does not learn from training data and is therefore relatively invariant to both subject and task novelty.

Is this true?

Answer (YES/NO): NO